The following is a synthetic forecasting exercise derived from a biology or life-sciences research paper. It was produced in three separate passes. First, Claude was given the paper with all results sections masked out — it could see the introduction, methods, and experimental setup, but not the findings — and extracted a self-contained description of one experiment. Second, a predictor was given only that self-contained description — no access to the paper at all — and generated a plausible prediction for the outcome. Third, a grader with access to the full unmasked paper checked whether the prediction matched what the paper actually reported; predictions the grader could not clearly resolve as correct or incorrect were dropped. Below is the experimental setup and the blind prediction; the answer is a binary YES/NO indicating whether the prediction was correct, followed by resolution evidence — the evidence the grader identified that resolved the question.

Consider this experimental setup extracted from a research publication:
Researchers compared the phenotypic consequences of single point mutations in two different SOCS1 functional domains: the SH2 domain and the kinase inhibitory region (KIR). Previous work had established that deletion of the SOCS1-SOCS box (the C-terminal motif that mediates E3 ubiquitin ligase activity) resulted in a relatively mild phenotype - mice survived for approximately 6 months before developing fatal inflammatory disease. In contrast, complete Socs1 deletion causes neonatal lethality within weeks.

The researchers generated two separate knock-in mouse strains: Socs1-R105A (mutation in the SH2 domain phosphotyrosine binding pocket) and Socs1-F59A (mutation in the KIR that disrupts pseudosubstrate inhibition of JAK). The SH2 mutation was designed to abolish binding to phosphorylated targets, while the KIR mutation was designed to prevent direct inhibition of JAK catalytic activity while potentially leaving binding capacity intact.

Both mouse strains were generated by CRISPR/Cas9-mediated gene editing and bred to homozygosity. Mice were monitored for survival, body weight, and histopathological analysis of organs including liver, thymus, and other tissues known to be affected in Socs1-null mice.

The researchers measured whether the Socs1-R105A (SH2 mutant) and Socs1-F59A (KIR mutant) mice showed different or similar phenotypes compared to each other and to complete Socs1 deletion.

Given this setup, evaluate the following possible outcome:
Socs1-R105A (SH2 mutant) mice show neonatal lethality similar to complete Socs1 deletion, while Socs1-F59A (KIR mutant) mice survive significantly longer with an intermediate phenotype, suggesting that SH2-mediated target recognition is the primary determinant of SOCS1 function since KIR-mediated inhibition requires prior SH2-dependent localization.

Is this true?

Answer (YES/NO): NO